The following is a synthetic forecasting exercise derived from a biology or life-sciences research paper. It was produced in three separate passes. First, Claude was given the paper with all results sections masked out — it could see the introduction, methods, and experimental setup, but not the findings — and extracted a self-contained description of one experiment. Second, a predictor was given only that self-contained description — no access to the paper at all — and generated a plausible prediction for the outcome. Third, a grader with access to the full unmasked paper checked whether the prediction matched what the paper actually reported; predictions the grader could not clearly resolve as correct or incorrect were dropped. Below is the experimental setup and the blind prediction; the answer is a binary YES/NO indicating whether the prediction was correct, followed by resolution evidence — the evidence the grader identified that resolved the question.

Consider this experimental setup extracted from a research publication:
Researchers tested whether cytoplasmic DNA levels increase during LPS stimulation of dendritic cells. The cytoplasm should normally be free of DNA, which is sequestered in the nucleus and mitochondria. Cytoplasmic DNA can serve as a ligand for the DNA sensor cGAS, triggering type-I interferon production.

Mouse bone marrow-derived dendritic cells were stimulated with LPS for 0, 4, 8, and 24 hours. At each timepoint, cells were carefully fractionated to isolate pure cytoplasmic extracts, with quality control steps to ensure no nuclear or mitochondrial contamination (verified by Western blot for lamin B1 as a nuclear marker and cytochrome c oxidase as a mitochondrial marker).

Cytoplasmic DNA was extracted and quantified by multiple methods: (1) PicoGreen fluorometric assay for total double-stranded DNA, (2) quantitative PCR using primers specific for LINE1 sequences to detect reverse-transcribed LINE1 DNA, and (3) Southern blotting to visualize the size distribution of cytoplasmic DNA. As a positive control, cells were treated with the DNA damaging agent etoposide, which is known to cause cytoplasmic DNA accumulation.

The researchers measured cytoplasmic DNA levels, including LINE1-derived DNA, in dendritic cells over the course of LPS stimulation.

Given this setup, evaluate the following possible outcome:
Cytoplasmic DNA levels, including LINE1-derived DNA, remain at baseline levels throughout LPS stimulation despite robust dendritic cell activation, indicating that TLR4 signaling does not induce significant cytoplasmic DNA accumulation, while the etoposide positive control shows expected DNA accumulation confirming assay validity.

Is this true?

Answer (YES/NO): NO